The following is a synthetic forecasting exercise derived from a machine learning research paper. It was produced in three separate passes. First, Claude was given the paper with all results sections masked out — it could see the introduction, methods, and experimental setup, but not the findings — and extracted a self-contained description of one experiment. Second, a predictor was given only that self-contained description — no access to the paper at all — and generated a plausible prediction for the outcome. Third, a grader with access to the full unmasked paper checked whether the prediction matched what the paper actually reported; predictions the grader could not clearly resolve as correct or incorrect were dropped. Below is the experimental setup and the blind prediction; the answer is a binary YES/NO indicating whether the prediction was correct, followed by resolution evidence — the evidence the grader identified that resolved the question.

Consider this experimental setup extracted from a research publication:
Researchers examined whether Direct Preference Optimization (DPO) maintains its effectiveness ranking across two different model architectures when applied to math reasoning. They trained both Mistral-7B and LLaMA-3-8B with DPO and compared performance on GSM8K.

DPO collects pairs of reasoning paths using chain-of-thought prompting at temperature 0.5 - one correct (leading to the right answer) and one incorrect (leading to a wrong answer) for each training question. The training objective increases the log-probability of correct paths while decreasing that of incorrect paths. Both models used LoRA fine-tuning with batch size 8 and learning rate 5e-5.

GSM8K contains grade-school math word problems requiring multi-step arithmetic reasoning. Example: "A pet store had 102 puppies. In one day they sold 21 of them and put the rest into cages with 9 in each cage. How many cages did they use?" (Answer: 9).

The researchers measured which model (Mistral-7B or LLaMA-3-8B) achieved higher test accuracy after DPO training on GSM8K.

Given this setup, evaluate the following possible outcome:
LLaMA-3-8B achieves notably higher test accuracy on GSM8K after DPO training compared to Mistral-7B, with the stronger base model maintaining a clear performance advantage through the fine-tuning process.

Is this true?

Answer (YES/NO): YES